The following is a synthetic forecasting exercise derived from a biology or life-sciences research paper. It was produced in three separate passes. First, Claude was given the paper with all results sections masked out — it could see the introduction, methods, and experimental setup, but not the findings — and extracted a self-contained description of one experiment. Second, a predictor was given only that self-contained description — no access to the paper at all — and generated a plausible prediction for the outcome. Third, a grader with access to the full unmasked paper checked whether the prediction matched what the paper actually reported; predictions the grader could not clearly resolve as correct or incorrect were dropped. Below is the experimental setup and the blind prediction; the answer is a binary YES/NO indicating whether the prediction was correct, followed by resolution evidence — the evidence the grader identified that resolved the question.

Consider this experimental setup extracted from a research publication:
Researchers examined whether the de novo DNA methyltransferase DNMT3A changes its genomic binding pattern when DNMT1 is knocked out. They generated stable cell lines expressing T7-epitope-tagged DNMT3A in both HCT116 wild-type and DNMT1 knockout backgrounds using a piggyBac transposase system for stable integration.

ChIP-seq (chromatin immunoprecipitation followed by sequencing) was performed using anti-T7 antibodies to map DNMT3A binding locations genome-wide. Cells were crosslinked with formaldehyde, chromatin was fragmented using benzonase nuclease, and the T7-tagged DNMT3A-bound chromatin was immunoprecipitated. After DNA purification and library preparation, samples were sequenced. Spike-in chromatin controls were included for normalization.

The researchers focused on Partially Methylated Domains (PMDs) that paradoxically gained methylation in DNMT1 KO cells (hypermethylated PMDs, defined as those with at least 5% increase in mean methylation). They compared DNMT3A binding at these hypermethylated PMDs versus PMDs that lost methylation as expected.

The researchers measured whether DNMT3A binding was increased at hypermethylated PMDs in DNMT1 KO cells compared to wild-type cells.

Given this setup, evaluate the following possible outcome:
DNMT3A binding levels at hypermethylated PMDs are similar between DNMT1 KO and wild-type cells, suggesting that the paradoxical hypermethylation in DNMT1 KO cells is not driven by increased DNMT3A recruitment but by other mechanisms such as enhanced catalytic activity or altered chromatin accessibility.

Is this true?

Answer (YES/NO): NO